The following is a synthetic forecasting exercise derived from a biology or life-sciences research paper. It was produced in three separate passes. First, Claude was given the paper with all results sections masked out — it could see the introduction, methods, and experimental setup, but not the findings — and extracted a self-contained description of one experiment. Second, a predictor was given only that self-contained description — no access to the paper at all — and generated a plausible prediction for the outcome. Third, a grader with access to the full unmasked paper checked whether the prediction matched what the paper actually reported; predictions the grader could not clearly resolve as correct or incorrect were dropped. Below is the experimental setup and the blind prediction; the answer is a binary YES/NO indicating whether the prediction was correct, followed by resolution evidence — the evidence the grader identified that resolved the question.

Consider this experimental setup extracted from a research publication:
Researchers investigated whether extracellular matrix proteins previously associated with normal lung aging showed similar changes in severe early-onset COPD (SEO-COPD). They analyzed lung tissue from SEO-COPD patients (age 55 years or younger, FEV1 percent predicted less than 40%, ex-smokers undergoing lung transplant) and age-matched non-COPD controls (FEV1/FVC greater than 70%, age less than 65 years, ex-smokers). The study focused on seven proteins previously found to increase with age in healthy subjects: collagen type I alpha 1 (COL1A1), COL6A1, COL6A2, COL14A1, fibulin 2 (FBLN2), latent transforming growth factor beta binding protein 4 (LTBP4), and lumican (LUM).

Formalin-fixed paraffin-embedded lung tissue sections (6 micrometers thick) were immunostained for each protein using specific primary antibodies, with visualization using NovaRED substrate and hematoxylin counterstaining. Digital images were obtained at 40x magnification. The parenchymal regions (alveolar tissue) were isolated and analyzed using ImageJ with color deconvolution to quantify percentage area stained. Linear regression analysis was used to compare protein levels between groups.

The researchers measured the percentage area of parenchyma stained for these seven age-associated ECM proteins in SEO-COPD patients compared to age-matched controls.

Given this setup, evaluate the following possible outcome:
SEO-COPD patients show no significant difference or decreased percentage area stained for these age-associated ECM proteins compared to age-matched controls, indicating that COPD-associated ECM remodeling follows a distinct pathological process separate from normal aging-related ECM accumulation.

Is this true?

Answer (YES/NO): YES